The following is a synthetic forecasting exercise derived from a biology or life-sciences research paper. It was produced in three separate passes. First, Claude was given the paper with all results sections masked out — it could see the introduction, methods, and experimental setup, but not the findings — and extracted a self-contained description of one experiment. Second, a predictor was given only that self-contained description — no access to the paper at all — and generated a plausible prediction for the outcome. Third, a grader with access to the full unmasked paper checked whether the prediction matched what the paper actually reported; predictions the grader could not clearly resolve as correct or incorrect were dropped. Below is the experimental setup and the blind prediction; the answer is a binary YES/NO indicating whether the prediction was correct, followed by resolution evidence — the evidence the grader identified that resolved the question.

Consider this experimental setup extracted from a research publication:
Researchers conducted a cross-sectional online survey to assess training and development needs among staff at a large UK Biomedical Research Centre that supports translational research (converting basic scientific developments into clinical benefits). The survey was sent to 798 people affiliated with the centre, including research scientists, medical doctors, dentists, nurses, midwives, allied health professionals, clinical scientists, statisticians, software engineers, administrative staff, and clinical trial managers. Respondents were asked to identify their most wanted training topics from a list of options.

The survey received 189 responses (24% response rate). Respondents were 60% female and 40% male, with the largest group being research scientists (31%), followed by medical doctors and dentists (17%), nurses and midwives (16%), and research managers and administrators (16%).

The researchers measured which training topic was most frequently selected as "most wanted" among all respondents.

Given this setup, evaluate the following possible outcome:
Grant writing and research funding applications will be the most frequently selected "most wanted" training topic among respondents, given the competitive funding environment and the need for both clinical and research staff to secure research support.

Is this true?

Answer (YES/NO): NO